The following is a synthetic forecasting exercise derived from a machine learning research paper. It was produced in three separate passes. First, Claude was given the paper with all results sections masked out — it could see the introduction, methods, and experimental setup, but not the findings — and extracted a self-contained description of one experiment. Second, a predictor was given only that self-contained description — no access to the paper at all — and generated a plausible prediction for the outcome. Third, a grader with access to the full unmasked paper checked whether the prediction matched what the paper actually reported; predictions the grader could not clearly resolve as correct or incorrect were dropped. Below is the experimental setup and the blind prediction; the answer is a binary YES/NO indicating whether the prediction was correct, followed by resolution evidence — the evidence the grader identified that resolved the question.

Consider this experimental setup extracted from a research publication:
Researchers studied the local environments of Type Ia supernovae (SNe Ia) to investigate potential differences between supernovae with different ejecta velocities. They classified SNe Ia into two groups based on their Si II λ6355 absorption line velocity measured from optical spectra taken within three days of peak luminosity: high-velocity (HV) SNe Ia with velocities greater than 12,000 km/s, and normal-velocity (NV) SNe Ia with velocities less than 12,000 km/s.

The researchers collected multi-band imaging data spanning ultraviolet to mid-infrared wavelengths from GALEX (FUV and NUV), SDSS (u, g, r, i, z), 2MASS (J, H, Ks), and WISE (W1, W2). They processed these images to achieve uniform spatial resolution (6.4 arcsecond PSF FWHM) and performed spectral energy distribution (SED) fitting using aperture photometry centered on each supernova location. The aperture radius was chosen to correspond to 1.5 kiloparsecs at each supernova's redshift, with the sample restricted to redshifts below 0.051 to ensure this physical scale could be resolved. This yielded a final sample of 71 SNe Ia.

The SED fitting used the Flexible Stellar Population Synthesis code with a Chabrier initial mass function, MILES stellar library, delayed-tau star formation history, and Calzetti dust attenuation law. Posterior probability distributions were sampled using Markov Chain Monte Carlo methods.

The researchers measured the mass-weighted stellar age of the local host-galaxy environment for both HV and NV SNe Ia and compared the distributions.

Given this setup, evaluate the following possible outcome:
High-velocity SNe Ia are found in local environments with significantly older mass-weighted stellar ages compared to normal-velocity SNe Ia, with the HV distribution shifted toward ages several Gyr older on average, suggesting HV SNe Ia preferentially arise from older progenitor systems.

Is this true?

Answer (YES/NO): NO